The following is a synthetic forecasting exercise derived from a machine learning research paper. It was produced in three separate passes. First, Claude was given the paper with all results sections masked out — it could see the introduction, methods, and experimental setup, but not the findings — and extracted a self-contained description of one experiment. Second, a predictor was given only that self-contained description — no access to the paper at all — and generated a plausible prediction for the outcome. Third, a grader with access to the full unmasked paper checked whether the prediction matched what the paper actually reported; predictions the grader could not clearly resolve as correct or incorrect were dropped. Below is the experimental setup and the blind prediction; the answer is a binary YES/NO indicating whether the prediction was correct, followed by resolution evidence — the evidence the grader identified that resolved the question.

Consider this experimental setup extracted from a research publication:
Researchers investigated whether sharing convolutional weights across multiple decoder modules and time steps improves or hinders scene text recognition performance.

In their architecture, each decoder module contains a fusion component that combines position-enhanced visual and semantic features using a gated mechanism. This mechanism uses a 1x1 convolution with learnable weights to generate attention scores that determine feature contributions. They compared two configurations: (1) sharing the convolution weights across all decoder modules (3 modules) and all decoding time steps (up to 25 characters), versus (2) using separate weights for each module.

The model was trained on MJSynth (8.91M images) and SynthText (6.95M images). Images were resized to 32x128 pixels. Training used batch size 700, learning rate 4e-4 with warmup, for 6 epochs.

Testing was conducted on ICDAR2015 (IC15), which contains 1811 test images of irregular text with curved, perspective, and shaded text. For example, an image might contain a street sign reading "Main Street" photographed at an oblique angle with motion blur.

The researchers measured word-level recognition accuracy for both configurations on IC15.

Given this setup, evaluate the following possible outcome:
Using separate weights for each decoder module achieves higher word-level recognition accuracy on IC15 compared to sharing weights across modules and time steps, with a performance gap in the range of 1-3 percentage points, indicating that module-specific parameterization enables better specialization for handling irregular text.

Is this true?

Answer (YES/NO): NO